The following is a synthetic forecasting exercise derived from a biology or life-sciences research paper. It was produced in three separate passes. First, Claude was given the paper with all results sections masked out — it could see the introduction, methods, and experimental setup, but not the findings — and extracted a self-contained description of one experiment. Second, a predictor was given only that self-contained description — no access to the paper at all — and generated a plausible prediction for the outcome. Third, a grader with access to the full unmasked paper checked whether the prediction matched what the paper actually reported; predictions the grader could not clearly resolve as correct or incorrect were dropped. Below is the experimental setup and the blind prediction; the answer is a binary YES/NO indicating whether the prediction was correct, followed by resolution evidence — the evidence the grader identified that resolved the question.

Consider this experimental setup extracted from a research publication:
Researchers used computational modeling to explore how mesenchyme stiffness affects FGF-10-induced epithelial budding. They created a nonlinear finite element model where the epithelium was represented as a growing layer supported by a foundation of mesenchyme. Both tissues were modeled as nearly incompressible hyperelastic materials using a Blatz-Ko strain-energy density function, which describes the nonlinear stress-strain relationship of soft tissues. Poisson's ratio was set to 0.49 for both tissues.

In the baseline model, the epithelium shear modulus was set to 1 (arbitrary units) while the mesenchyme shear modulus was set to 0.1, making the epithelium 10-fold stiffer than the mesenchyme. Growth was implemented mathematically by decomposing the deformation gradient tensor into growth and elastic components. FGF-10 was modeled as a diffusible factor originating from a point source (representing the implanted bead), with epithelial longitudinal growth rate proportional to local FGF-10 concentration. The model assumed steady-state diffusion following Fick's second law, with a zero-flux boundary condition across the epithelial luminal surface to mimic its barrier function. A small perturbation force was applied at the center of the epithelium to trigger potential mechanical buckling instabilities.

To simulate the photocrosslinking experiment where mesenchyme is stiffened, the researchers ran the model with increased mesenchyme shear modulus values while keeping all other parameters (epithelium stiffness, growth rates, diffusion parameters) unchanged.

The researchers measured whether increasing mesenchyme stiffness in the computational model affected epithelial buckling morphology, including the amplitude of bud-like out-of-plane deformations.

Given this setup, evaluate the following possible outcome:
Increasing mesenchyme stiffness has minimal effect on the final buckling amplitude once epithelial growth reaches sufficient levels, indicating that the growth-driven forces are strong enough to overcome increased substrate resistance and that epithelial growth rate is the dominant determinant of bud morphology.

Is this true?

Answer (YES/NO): NO